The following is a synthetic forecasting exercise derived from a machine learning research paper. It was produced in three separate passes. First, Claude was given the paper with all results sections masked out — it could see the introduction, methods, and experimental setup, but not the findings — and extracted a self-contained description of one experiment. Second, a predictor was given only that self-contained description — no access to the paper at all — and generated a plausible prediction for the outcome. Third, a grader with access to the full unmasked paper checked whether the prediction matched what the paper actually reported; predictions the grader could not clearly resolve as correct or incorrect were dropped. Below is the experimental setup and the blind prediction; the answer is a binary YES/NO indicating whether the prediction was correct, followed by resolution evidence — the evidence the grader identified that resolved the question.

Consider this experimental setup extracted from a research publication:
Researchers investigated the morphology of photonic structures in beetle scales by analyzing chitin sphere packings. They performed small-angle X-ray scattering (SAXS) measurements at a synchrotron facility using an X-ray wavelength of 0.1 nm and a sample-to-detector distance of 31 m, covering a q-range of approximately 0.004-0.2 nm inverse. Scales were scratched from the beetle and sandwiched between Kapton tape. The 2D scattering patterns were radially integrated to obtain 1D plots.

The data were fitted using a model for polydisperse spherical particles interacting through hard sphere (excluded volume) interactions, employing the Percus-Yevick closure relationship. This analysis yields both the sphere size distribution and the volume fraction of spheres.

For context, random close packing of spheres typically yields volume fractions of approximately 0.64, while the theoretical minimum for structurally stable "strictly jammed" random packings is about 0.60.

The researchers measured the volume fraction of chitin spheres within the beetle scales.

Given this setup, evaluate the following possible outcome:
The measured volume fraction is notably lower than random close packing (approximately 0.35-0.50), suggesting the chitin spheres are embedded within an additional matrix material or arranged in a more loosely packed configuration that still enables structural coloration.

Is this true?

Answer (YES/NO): YES